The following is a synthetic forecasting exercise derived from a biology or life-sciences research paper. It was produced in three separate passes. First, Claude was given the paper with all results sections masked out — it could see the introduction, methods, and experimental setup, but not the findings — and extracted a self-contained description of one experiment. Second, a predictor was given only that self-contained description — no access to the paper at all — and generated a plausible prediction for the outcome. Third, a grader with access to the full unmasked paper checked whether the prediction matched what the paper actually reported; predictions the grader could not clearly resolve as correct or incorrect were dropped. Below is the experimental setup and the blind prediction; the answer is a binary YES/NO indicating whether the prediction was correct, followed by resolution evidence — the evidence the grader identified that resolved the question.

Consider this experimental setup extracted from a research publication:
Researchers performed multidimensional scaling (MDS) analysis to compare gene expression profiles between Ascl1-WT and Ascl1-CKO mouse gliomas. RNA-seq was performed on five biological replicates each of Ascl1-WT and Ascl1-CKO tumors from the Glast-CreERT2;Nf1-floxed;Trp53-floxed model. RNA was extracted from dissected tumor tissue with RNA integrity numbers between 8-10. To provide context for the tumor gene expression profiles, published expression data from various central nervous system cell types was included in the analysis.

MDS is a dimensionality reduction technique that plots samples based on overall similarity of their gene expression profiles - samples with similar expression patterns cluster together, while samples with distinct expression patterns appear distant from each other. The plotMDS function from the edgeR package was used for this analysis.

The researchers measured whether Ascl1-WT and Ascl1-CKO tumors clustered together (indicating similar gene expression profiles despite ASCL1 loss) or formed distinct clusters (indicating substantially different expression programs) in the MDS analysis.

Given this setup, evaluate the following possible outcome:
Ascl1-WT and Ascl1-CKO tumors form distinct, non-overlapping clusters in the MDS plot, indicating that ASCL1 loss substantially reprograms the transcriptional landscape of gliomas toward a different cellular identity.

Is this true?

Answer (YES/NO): NO